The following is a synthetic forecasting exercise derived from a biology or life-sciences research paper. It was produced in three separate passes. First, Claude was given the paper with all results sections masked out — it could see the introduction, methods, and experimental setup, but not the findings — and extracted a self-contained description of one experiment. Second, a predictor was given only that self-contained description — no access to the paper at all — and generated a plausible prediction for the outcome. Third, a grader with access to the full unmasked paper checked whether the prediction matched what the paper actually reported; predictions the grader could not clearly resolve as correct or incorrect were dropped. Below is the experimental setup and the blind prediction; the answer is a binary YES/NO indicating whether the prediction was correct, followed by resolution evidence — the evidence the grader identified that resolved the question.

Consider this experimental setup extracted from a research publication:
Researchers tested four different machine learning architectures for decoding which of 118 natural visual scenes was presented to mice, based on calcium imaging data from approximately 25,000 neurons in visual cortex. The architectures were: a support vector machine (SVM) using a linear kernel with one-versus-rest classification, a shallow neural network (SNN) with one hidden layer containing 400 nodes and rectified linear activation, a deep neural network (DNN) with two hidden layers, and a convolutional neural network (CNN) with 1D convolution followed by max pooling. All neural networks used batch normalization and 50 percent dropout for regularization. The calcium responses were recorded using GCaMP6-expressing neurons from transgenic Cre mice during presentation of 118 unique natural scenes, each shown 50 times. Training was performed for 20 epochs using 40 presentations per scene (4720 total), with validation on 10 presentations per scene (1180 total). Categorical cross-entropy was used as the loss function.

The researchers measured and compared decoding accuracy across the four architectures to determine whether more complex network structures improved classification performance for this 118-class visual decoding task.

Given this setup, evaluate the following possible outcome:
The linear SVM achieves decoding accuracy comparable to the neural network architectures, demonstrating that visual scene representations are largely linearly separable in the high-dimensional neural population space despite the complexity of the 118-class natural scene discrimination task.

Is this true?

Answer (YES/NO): NO